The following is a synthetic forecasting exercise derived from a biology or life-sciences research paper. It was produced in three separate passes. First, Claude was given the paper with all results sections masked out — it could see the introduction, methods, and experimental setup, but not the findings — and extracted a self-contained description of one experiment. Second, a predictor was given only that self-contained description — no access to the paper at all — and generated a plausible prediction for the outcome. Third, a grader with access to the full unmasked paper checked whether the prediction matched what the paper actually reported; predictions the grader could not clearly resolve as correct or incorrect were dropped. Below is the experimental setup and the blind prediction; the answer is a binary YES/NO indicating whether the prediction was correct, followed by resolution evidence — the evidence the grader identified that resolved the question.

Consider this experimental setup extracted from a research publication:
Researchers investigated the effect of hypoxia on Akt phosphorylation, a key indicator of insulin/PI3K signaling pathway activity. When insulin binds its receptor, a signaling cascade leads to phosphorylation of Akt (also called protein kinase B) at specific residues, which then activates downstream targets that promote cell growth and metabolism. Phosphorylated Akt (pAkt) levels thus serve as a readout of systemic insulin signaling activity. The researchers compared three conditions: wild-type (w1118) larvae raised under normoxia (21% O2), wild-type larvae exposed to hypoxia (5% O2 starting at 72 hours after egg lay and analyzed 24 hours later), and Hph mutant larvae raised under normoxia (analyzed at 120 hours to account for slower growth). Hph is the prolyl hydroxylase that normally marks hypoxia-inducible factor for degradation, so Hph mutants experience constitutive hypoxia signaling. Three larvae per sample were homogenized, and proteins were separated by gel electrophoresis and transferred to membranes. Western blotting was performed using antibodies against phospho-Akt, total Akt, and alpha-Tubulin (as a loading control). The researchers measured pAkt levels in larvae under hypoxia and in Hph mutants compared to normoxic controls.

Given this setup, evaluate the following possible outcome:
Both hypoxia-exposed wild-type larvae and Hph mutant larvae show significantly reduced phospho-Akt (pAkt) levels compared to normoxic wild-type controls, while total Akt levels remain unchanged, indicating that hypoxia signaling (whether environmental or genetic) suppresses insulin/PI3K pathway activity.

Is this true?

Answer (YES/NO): YES